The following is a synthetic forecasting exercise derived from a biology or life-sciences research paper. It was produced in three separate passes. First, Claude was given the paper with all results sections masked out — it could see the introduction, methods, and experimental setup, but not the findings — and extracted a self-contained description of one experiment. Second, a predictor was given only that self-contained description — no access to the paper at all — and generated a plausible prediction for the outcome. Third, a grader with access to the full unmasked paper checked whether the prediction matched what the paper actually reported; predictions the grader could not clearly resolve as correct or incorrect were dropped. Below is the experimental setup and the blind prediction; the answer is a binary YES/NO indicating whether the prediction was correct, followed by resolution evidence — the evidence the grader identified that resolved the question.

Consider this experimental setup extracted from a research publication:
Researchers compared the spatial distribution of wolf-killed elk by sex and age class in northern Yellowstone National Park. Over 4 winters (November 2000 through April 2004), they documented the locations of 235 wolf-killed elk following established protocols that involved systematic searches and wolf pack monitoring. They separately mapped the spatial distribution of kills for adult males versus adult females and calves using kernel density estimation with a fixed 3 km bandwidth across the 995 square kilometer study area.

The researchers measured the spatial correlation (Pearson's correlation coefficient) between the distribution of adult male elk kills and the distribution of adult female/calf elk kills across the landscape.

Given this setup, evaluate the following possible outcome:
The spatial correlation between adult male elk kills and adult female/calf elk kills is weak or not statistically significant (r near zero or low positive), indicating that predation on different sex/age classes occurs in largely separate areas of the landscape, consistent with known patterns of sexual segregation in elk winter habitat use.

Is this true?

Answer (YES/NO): NO